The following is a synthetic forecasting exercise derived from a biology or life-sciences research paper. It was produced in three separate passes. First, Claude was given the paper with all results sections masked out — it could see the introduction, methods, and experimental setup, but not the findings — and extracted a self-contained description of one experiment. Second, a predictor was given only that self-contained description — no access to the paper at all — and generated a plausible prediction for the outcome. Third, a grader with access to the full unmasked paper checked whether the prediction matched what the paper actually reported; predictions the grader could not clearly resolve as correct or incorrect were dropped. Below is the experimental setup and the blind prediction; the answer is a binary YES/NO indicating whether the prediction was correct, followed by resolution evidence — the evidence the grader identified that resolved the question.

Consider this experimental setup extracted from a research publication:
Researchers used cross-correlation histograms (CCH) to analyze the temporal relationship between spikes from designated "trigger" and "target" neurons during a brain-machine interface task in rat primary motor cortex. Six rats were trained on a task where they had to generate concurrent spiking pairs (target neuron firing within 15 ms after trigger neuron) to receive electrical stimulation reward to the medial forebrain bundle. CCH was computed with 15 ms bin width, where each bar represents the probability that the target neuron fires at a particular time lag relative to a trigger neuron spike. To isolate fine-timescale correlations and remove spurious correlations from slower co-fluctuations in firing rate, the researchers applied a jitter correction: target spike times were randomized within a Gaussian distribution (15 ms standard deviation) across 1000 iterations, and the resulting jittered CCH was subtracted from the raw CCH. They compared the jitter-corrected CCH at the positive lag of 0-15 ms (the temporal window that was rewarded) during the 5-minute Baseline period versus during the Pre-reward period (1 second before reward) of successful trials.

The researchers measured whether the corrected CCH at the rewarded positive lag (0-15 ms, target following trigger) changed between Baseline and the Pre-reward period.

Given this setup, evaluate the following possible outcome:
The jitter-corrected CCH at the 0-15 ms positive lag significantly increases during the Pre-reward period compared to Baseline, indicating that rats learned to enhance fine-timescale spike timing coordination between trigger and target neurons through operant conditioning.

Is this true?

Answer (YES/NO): YES